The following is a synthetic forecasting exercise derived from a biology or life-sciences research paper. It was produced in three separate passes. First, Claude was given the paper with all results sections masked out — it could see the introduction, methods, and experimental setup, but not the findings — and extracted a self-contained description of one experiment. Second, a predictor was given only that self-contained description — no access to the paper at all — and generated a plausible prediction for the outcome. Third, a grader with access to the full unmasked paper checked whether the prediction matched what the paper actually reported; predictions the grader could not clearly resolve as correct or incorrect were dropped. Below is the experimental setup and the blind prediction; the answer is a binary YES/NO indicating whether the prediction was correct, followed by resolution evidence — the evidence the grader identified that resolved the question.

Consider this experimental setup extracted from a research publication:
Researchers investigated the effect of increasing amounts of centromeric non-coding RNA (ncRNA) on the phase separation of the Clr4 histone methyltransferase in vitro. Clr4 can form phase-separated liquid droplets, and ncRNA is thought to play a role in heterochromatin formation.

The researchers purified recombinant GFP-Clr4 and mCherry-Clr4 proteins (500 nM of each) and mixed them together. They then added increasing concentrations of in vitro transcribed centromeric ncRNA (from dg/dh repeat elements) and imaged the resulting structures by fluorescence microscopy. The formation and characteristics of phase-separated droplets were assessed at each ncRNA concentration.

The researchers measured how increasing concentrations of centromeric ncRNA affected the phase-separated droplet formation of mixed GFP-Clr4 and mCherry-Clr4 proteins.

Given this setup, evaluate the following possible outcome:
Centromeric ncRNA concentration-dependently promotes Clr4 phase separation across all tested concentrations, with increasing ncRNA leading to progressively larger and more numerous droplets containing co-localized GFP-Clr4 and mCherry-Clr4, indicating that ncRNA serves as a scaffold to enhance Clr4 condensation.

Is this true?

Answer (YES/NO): NO